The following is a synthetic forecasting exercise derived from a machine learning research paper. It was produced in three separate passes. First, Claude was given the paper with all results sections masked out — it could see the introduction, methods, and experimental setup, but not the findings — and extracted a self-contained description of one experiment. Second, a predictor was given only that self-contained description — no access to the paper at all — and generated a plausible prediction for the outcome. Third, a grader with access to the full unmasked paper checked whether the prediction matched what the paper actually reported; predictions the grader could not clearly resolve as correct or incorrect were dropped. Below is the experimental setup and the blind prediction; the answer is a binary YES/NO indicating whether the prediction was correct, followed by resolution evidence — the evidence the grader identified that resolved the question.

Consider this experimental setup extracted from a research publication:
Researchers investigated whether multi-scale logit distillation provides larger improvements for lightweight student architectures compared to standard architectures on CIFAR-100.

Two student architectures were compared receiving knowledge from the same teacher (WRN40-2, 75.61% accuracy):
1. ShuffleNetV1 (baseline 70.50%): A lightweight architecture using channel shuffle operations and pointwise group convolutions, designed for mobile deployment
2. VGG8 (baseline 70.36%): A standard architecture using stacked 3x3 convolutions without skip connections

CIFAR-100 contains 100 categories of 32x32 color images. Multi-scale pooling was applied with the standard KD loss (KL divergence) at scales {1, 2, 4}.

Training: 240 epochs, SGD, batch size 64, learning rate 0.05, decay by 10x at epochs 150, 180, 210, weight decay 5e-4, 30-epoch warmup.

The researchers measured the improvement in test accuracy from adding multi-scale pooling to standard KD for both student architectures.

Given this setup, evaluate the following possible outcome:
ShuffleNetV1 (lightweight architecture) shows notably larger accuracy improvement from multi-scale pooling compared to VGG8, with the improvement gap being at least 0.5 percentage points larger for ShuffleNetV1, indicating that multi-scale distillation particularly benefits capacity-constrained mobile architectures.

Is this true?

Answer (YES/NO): YES